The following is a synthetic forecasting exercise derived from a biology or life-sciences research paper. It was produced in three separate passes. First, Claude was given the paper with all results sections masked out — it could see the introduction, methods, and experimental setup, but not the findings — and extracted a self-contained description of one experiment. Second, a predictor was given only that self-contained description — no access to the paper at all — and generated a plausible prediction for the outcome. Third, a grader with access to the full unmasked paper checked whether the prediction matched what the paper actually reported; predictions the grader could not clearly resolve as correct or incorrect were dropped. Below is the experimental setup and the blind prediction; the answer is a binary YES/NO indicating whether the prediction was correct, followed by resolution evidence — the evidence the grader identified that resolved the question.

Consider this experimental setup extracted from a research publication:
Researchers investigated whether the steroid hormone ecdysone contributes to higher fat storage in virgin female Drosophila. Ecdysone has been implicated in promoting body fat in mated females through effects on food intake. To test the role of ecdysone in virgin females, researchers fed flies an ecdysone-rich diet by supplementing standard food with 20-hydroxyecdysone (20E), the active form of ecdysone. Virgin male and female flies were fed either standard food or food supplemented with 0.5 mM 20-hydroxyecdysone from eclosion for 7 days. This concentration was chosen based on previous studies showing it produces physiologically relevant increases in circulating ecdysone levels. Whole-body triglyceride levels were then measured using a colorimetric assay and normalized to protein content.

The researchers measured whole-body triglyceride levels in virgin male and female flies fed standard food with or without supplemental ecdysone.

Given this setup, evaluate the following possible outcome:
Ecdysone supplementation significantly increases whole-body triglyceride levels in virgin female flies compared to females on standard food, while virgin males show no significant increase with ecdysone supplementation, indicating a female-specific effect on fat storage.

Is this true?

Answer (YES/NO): NO